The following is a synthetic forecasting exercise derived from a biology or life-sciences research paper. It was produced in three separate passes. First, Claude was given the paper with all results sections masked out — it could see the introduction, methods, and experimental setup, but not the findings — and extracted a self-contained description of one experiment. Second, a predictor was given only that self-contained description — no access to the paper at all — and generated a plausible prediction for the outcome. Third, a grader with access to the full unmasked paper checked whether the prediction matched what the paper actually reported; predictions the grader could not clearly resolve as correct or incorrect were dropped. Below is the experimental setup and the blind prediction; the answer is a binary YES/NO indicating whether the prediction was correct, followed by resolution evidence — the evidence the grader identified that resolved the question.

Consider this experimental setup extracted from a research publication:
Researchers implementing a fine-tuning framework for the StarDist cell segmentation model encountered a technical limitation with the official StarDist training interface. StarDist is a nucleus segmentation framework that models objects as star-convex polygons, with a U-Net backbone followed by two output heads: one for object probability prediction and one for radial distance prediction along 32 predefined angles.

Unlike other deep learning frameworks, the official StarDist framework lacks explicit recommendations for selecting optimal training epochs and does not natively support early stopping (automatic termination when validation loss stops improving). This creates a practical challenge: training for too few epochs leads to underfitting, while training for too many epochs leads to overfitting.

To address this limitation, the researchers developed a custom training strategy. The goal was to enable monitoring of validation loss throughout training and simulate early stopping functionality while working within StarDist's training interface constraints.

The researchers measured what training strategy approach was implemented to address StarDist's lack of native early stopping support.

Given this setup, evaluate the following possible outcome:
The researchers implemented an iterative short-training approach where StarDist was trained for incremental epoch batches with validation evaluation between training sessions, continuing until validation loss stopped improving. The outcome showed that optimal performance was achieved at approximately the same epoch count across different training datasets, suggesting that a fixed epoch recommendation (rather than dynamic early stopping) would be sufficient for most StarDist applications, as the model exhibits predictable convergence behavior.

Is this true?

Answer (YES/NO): NO